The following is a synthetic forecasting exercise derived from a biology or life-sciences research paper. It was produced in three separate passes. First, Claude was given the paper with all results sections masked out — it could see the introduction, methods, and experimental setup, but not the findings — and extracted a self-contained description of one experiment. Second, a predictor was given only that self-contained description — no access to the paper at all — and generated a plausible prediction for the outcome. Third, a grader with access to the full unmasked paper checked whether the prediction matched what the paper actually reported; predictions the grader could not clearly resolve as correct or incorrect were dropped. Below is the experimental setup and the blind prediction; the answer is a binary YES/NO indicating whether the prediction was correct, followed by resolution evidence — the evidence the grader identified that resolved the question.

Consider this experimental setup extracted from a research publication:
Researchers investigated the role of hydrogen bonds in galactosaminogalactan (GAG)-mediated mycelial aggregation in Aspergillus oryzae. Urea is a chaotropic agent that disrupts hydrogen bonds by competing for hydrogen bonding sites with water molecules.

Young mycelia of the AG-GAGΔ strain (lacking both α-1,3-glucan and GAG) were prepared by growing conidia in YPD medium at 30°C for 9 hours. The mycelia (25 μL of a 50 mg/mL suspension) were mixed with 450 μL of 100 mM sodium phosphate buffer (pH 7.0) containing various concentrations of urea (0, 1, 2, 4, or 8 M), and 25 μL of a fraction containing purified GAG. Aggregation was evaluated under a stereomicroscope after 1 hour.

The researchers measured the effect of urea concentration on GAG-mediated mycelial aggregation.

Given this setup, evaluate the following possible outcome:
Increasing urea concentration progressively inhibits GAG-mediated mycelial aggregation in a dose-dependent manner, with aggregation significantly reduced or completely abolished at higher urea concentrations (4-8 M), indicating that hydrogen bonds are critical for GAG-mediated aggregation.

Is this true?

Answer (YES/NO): YES